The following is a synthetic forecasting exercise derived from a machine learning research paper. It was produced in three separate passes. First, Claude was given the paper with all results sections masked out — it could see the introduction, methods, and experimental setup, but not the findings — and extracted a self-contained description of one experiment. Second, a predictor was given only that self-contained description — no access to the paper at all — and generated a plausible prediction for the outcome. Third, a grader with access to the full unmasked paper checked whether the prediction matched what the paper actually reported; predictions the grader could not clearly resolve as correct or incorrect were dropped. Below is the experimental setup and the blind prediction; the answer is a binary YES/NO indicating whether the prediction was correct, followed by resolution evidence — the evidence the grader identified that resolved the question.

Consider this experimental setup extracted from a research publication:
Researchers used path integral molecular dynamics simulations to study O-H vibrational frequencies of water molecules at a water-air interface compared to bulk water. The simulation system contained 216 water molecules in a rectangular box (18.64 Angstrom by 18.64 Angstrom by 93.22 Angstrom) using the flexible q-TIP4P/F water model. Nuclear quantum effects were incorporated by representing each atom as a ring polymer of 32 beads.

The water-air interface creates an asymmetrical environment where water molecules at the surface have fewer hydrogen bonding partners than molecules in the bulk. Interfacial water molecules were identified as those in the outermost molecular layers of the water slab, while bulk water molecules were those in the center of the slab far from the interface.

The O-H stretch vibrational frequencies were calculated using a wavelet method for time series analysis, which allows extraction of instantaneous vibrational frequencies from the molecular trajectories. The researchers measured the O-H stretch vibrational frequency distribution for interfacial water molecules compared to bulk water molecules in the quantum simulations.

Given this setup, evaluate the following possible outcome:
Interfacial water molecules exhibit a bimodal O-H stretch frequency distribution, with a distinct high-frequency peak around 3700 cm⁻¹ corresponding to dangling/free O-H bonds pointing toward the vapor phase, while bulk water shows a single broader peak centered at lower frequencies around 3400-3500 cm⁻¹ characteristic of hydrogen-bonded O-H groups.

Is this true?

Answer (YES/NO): NO